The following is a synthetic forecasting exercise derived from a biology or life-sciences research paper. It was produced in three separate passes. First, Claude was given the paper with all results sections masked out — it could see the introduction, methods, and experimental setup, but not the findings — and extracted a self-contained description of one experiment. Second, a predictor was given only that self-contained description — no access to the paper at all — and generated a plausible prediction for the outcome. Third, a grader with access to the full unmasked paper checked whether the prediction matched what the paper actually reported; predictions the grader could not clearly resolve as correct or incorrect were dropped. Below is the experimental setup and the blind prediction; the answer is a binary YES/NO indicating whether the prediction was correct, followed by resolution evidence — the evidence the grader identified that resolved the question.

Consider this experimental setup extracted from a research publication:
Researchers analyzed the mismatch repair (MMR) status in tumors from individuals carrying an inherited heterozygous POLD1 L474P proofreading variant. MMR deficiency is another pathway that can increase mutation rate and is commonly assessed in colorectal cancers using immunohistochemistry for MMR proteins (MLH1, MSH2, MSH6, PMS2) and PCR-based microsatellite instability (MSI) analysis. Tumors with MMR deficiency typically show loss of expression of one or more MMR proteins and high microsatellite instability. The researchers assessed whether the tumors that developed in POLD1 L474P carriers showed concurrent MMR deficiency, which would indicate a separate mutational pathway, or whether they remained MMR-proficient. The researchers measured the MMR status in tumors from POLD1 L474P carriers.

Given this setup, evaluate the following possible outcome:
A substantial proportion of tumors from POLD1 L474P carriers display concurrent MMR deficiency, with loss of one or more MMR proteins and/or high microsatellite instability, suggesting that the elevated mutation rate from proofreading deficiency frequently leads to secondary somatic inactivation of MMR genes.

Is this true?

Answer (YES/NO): NO